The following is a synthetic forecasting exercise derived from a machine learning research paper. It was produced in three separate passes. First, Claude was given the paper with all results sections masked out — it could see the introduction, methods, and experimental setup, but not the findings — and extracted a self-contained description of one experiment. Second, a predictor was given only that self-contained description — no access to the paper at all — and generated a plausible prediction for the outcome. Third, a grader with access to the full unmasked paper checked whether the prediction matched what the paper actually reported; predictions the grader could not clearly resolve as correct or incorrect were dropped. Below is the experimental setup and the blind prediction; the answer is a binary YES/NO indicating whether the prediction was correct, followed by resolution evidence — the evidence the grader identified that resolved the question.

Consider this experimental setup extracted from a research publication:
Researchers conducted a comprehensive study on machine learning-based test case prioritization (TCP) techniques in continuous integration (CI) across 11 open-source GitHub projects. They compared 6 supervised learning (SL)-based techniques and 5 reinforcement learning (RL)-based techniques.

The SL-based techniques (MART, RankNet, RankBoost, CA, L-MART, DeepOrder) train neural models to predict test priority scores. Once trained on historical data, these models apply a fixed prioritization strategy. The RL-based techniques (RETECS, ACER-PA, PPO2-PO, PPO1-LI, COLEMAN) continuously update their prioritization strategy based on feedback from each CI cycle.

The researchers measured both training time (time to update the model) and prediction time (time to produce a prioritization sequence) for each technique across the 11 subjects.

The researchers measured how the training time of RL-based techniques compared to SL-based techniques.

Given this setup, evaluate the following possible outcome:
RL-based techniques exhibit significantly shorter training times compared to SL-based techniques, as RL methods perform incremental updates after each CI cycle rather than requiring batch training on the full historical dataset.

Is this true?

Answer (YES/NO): NO